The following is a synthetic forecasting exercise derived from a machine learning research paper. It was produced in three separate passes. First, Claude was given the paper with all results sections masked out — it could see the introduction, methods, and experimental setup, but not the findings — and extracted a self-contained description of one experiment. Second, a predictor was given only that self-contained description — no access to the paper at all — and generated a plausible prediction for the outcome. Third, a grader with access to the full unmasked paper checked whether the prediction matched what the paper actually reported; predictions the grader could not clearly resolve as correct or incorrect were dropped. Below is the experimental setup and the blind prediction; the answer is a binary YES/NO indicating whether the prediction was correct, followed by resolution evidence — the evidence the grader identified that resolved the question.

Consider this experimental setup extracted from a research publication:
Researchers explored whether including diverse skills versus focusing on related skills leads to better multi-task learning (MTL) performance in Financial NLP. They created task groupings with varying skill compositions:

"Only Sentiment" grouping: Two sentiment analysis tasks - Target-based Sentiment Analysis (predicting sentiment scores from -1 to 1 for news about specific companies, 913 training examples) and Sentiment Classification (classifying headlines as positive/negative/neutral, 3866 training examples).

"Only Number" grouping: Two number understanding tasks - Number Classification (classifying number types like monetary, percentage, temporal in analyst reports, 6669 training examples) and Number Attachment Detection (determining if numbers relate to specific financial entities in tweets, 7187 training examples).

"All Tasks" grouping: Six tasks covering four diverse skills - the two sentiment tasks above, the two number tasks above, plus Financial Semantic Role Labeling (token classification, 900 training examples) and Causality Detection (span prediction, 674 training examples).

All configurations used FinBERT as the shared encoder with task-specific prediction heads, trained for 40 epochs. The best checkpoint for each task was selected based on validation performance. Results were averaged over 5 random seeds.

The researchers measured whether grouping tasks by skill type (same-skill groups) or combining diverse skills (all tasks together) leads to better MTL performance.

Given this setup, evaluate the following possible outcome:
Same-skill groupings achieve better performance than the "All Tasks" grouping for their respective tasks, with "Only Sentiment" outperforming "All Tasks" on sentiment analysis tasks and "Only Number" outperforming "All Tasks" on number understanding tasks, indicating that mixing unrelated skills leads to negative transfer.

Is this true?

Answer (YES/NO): NO